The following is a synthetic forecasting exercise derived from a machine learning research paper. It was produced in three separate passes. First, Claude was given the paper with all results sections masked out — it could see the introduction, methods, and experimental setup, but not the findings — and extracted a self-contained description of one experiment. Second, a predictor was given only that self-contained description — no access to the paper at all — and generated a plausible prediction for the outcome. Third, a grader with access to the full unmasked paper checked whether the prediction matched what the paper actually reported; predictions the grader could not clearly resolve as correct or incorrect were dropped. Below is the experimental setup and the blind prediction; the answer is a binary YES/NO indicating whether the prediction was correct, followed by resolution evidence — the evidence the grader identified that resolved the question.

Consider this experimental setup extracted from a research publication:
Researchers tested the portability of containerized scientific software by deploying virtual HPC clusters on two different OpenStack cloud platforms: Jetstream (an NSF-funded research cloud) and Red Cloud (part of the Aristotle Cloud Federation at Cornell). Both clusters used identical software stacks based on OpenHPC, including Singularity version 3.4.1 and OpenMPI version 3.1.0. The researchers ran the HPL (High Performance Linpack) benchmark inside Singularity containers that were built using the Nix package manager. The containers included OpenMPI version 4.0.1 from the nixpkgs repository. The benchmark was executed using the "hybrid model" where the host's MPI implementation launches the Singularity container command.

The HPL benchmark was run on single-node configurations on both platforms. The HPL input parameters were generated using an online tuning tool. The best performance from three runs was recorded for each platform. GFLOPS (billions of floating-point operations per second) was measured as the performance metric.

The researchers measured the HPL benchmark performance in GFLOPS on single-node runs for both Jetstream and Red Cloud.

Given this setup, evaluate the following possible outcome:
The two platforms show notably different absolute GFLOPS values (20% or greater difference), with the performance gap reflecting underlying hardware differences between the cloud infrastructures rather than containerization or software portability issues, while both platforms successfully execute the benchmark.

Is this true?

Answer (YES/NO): YES